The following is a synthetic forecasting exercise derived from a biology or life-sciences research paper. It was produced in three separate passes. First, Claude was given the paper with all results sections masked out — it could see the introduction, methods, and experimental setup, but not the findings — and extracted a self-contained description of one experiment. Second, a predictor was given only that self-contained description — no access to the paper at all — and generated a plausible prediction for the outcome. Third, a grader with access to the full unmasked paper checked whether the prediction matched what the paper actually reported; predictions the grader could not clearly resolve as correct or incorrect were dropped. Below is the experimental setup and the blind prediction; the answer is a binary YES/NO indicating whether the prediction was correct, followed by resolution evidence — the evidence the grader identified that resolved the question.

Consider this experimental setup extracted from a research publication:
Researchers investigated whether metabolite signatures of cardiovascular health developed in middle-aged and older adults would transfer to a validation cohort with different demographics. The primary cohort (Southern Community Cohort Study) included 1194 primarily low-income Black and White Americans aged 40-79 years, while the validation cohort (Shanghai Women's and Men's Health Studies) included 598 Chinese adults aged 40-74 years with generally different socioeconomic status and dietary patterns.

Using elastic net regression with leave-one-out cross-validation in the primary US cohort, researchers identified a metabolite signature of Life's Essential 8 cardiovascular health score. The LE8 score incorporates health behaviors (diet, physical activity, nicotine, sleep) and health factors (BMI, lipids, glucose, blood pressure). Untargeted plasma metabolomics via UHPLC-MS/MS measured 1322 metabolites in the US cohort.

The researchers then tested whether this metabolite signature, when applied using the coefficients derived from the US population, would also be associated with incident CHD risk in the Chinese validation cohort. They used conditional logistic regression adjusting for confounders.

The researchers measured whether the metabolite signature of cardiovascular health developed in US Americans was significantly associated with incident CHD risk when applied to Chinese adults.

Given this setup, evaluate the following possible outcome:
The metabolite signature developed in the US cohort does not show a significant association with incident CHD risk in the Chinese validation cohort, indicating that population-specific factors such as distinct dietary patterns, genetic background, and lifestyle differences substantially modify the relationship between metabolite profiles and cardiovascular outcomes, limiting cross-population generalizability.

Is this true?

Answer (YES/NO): NO